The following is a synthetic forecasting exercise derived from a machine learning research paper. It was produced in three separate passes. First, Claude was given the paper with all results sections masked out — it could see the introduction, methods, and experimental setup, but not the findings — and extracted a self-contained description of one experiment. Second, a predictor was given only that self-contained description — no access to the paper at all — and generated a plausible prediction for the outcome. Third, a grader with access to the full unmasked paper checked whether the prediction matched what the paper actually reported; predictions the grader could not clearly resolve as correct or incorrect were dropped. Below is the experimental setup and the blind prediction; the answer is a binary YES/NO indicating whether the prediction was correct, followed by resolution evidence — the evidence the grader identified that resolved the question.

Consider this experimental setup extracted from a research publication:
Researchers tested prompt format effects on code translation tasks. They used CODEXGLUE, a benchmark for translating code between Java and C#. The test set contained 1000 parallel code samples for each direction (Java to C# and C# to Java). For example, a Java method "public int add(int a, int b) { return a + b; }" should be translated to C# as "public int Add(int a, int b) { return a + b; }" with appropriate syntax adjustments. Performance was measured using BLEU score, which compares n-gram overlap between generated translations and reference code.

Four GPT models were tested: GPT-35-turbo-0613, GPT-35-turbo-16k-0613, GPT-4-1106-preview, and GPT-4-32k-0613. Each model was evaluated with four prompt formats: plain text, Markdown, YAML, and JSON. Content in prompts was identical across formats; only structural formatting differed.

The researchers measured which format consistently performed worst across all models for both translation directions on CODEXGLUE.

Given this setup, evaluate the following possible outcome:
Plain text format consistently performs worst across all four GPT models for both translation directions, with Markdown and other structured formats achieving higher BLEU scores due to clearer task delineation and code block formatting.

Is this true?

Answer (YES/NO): YES